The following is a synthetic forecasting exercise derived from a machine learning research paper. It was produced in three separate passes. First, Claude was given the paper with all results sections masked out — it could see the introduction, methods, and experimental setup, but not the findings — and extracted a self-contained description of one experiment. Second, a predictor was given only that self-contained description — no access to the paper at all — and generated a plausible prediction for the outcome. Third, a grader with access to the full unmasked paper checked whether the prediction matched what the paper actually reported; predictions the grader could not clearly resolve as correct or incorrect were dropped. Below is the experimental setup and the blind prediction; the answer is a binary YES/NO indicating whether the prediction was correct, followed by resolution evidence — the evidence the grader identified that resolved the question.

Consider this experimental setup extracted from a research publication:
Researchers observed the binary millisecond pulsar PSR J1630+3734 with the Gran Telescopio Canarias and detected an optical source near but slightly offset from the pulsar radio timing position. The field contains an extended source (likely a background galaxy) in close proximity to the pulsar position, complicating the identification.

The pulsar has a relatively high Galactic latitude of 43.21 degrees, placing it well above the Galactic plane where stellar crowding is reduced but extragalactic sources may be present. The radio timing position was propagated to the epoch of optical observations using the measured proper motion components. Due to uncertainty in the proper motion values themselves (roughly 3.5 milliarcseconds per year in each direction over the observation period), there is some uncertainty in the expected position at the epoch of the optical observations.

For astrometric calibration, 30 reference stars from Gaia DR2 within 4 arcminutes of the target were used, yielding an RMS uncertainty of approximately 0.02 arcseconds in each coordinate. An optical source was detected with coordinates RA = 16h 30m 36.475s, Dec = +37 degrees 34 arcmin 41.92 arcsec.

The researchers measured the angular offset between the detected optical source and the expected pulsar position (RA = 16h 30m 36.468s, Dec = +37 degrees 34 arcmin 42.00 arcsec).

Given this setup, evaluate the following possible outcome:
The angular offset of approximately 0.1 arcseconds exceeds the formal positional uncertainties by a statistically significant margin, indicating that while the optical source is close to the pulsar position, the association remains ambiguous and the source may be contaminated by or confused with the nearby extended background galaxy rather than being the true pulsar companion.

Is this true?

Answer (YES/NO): NO